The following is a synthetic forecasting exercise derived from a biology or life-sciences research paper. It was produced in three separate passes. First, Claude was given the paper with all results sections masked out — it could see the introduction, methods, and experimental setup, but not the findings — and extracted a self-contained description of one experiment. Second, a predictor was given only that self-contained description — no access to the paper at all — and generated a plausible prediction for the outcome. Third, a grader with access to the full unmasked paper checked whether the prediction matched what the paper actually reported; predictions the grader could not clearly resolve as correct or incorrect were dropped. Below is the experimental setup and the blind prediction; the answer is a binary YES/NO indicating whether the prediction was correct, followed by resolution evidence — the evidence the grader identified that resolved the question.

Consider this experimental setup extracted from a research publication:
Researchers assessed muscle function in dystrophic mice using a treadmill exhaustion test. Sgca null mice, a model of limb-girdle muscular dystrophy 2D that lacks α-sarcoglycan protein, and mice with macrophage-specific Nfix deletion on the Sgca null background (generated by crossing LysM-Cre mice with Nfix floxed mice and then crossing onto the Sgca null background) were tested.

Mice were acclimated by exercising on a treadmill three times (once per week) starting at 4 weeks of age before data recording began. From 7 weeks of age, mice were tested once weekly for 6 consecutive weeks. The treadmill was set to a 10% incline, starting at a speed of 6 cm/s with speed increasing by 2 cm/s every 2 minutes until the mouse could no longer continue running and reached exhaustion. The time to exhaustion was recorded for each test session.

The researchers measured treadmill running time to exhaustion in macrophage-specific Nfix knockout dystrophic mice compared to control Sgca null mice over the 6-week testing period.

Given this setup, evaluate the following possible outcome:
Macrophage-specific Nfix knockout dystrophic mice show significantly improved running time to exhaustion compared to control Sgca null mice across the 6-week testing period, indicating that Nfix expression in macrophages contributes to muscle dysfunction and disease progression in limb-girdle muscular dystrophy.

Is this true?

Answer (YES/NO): NO